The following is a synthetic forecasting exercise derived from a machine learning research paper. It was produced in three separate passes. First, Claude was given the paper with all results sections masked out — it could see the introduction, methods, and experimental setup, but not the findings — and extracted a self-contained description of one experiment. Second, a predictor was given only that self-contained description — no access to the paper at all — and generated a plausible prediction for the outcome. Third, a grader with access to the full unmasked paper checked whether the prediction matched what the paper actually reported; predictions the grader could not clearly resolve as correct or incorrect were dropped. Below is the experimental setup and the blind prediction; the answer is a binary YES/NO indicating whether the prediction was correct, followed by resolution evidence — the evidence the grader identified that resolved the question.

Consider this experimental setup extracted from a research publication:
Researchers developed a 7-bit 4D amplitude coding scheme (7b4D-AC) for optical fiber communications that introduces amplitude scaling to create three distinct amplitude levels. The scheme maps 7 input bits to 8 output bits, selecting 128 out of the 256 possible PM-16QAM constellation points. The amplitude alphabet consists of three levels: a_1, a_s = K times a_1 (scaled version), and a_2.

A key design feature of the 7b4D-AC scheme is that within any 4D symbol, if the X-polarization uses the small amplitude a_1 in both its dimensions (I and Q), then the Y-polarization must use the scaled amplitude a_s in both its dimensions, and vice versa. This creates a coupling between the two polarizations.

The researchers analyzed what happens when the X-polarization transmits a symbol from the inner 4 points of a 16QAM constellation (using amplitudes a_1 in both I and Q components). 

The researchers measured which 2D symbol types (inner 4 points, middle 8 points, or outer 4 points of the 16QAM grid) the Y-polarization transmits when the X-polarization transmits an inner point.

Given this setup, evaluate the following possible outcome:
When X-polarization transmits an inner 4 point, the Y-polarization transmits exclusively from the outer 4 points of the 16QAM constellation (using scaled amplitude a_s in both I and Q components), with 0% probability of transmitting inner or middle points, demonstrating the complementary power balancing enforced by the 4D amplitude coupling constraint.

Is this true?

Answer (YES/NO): NO